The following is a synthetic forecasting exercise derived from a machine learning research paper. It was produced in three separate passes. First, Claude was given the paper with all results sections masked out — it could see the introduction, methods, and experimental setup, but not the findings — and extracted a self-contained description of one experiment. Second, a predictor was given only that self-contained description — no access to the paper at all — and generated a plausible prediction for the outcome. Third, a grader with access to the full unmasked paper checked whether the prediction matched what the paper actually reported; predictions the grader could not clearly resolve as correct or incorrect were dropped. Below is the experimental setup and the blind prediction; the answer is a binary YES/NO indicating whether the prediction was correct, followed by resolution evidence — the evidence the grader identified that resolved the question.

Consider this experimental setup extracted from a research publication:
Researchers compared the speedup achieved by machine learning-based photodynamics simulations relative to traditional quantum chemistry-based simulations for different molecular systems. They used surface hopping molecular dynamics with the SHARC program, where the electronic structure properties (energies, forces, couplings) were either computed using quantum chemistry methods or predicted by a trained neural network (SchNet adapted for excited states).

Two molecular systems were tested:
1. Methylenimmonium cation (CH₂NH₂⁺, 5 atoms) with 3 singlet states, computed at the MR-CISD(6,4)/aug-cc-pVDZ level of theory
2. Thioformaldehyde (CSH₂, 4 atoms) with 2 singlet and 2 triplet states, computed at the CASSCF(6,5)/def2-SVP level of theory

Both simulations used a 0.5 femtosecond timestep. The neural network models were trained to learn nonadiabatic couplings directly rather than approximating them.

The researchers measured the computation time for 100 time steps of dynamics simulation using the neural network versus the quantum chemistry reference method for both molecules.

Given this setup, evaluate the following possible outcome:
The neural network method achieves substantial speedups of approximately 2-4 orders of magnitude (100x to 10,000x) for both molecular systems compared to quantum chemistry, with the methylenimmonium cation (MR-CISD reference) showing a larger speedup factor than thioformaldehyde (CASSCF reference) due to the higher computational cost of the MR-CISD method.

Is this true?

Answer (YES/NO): NO